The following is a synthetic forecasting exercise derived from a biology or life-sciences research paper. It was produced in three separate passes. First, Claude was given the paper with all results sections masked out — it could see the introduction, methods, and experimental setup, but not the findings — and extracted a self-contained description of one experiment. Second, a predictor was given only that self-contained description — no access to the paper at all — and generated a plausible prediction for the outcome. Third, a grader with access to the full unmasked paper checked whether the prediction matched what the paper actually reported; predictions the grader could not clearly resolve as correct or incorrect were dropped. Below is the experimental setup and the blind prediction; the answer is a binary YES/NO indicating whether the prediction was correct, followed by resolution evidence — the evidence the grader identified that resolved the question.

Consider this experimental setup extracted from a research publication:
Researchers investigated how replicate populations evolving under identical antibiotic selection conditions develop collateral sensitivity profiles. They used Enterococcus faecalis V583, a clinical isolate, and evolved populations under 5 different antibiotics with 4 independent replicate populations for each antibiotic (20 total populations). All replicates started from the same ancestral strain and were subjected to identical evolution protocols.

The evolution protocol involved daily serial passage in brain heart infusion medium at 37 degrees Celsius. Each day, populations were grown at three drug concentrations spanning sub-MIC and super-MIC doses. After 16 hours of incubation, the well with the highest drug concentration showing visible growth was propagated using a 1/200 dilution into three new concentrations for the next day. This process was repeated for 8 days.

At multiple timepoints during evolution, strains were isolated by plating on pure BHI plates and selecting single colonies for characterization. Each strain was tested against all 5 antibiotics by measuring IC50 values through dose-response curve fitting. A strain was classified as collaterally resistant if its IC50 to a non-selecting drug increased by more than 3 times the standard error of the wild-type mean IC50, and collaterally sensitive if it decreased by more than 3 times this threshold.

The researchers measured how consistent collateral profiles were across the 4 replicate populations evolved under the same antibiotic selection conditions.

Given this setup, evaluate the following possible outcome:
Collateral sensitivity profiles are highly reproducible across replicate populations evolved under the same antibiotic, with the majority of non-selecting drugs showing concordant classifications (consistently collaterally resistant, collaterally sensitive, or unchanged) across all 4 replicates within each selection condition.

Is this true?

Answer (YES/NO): NO